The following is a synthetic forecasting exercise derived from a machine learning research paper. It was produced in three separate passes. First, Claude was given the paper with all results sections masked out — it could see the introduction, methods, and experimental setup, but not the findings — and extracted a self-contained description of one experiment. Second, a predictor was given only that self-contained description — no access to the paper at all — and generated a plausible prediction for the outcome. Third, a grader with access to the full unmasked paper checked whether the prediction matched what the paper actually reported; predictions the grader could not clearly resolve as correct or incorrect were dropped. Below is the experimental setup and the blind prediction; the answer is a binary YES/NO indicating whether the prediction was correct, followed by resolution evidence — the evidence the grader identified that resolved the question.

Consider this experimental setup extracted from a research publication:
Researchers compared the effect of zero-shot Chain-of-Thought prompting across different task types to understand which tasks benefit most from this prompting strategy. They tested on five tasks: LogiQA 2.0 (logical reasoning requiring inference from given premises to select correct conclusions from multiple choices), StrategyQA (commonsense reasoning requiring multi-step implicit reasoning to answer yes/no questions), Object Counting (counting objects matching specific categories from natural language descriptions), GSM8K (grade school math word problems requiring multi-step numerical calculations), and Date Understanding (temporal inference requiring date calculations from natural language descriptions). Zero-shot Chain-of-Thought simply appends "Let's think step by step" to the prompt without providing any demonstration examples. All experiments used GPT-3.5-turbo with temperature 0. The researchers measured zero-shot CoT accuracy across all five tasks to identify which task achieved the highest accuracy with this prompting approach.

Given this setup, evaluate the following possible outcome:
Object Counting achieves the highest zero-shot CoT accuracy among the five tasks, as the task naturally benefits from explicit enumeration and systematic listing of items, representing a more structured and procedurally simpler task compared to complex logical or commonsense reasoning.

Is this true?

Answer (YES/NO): NO